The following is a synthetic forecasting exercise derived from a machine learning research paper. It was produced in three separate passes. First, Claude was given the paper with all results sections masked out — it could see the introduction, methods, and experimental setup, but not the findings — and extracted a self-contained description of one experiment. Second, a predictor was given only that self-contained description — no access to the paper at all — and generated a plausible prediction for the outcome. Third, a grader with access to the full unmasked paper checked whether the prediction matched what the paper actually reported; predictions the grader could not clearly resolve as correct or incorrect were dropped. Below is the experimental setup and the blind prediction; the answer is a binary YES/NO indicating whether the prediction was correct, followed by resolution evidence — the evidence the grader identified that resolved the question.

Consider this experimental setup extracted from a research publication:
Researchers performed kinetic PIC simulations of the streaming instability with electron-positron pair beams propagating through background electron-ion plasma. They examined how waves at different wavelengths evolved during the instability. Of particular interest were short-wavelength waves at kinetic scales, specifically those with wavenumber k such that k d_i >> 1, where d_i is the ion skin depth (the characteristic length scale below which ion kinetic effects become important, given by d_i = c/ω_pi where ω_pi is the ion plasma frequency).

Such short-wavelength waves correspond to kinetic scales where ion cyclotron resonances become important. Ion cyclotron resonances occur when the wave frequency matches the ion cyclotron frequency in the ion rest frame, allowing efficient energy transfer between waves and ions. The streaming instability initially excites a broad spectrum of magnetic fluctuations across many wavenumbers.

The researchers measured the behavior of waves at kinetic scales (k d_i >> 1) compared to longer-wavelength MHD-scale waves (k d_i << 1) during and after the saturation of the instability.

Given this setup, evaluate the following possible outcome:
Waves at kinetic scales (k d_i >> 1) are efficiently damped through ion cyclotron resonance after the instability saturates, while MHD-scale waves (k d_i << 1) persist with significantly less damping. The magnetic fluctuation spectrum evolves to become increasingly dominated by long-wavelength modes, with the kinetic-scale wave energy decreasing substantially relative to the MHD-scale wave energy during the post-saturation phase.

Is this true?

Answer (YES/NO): YES